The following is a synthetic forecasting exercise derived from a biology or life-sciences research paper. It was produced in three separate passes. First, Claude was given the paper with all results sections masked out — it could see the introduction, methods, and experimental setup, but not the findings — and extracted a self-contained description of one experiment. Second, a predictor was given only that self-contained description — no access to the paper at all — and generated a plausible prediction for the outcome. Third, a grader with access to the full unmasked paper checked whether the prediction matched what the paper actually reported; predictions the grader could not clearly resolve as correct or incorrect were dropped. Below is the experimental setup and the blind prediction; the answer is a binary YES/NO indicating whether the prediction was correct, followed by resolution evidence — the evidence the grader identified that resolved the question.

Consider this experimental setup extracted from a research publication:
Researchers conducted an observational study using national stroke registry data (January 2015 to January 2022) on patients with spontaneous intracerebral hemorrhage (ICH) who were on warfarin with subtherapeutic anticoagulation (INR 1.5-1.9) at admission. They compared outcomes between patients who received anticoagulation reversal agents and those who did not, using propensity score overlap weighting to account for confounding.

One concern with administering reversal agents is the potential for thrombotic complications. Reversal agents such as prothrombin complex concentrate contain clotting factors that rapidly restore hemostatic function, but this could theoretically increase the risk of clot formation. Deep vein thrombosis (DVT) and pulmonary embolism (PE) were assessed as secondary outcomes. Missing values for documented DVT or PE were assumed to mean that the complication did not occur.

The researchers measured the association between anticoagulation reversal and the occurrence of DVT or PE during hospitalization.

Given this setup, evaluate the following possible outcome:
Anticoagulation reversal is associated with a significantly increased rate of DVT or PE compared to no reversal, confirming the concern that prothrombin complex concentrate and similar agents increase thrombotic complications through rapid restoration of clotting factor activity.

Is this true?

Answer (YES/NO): NO